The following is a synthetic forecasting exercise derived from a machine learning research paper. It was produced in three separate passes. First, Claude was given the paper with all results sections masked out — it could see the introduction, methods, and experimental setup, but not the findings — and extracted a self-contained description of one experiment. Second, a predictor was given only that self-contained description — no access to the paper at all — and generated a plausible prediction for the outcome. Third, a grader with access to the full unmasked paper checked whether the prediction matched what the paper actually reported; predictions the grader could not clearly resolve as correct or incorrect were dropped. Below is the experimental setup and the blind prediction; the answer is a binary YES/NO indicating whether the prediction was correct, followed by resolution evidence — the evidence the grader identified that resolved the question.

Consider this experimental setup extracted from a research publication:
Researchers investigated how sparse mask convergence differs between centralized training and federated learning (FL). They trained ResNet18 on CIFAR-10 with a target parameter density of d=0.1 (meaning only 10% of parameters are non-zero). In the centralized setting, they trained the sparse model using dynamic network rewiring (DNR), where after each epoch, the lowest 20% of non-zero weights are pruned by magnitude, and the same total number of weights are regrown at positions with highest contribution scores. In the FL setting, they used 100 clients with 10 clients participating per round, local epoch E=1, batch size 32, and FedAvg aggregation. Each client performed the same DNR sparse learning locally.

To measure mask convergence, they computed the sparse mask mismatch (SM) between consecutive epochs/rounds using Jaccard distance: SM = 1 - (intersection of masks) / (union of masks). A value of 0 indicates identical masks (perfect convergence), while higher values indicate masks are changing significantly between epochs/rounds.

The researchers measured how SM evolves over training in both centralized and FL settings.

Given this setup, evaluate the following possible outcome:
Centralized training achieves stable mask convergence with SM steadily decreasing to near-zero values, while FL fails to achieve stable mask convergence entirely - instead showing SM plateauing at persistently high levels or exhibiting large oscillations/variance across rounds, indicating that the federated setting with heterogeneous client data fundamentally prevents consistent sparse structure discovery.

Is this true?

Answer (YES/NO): YES